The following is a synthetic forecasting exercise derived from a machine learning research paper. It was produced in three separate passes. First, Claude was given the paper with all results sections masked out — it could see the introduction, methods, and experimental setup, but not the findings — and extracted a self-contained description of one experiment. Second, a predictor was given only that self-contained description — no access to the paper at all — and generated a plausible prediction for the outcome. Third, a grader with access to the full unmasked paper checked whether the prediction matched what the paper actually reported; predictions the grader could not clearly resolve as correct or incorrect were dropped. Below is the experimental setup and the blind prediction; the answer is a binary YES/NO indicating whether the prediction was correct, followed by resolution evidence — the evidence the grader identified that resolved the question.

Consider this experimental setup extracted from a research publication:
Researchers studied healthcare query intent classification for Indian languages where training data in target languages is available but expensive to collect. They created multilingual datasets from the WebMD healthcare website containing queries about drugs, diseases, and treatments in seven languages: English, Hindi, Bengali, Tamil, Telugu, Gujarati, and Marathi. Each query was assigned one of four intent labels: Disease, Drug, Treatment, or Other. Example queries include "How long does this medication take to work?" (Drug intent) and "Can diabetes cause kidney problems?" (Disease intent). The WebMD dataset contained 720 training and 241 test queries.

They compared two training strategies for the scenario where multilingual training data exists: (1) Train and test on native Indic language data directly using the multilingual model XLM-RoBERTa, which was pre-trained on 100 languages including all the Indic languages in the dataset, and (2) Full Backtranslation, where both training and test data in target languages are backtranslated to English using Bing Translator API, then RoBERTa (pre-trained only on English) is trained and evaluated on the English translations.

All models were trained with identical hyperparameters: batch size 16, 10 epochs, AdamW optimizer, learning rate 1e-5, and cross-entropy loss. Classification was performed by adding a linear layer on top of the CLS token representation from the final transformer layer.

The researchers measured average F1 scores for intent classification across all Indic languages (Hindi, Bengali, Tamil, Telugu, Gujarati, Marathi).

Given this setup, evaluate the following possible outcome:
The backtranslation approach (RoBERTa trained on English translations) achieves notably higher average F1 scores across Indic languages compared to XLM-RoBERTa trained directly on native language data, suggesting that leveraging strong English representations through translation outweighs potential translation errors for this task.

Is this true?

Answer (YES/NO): YES